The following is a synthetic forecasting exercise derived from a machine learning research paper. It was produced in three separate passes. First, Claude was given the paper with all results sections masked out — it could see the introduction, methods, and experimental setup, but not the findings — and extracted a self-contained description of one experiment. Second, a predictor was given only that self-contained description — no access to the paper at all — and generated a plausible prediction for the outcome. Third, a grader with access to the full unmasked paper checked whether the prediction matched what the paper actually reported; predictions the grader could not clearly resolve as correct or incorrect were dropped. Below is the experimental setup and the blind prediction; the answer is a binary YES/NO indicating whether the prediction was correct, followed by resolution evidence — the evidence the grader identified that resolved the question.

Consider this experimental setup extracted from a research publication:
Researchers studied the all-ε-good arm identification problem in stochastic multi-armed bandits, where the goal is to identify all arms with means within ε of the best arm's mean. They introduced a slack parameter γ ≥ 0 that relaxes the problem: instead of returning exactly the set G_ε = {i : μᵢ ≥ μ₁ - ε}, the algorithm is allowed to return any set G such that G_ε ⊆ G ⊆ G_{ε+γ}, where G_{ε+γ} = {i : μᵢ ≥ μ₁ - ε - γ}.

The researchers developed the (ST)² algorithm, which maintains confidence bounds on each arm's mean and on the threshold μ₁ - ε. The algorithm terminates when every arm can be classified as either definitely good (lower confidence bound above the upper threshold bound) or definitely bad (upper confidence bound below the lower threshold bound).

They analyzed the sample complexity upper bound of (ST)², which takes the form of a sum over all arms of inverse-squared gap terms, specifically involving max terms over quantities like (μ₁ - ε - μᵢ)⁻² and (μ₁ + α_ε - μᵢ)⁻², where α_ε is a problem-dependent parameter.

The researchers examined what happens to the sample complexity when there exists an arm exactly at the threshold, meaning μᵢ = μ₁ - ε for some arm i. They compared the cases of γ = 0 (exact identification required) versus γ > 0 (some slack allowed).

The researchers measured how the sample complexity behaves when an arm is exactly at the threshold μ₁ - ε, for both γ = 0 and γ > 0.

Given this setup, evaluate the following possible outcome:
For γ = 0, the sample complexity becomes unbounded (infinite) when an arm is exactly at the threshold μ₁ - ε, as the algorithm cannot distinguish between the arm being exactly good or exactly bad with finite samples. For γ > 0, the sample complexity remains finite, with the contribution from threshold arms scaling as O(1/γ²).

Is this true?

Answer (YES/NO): YES